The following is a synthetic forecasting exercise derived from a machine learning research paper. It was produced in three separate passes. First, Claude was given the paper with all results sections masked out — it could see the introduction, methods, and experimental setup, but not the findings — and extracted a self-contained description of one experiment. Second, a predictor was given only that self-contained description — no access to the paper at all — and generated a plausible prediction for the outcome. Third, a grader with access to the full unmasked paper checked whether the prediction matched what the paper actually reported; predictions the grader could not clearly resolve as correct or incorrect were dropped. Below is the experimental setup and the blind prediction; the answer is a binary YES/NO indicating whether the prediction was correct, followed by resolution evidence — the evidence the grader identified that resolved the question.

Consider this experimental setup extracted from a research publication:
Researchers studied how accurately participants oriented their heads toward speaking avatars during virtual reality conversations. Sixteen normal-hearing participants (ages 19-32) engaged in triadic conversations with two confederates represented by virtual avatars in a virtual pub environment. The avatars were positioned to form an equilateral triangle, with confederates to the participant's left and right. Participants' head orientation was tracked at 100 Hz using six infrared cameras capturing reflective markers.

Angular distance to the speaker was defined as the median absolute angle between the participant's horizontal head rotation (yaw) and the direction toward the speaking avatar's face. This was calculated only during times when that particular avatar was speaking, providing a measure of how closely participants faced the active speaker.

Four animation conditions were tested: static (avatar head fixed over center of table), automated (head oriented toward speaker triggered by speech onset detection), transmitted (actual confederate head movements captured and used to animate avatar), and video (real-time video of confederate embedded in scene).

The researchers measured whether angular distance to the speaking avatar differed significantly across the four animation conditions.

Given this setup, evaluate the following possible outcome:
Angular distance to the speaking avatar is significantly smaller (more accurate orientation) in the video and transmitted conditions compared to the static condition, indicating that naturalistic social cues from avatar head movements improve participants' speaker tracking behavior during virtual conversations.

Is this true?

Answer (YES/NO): NO